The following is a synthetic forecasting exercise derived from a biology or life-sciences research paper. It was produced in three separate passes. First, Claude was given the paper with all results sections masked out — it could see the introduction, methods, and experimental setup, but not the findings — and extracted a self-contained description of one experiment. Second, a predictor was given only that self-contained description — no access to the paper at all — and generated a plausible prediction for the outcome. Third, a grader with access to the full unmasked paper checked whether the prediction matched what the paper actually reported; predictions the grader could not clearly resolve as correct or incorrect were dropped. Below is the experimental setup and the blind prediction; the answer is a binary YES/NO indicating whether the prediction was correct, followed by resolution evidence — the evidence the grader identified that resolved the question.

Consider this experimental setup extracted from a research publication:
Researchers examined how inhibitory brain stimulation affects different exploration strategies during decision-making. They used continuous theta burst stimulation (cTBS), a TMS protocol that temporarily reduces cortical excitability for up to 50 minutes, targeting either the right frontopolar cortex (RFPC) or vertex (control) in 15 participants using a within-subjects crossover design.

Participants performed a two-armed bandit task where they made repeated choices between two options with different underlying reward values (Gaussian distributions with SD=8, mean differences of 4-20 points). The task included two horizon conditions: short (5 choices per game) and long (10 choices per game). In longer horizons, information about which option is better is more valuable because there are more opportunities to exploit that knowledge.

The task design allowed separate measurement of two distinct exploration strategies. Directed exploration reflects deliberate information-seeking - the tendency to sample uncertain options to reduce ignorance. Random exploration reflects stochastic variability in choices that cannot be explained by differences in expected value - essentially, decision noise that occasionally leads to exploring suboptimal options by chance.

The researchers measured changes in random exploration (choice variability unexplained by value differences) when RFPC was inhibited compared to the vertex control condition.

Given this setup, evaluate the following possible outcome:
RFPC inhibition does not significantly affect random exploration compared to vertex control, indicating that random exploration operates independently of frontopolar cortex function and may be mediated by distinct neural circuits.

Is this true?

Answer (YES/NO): YES